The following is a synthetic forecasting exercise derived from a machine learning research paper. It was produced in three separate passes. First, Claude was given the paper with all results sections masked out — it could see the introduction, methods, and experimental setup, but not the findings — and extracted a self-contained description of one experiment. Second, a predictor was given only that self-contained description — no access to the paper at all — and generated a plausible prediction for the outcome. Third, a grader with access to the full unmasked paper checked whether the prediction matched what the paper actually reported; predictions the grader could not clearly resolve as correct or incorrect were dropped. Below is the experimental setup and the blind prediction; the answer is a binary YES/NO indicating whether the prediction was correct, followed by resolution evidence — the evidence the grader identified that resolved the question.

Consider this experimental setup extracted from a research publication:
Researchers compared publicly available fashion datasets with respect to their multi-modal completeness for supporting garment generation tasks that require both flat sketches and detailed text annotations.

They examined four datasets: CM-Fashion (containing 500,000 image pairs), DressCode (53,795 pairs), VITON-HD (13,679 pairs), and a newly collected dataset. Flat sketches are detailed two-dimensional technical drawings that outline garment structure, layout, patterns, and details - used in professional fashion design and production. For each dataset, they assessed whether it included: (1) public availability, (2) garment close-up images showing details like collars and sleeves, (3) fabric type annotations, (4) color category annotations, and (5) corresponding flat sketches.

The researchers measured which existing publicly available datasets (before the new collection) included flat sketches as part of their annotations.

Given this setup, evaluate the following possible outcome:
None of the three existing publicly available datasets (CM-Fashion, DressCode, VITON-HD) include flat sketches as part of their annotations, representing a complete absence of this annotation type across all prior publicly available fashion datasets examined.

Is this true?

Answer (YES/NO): NO